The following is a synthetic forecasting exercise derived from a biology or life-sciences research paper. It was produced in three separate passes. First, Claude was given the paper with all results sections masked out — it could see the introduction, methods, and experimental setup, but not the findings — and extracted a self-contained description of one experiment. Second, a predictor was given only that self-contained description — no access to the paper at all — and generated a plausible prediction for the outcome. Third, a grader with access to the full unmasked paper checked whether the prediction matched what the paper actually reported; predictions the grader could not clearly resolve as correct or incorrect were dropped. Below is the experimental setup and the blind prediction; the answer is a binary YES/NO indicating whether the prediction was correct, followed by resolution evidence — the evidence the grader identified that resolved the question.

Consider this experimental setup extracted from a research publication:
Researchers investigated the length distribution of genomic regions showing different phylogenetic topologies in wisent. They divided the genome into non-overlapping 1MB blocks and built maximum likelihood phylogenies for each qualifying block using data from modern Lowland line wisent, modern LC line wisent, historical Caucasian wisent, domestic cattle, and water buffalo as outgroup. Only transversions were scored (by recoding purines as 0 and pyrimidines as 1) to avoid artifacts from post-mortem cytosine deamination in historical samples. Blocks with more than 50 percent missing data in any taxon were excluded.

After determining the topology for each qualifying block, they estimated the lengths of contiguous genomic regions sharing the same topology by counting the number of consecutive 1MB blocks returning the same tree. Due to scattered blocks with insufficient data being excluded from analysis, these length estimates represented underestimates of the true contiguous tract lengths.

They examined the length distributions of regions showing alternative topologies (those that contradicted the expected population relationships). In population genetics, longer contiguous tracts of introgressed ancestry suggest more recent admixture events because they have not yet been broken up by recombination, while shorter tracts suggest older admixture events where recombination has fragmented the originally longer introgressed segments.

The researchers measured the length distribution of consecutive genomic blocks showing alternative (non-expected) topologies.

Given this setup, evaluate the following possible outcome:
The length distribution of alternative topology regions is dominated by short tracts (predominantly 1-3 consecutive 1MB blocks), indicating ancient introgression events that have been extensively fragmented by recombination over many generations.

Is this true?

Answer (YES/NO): NO